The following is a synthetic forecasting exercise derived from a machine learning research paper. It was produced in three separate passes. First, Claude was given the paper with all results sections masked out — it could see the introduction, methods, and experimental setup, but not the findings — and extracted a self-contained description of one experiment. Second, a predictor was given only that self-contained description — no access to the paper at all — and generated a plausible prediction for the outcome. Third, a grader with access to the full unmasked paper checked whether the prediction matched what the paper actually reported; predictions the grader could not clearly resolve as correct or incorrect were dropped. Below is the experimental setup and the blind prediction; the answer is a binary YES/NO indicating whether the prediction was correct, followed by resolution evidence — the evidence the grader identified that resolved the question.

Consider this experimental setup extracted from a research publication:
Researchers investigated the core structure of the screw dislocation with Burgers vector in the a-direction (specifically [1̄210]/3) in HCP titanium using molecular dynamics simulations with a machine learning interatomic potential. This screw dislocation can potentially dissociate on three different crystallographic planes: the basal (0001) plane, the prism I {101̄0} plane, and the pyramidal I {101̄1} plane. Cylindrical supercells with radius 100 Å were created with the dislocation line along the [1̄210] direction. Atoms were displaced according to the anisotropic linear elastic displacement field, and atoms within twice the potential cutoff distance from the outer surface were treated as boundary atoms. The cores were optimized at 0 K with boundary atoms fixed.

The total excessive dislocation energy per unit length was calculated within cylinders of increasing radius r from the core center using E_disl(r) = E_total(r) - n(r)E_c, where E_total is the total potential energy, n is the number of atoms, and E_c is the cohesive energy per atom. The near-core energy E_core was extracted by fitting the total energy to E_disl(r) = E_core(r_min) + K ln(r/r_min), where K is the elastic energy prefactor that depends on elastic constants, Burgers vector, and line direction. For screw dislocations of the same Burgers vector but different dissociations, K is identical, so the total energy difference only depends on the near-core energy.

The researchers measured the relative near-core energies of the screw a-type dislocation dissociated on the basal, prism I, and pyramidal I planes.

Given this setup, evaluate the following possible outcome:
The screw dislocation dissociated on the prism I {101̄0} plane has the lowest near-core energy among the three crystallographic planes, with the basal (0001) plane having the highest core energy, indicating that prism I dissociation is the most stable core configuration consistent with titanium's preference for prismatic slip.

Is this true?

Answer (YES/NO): NO